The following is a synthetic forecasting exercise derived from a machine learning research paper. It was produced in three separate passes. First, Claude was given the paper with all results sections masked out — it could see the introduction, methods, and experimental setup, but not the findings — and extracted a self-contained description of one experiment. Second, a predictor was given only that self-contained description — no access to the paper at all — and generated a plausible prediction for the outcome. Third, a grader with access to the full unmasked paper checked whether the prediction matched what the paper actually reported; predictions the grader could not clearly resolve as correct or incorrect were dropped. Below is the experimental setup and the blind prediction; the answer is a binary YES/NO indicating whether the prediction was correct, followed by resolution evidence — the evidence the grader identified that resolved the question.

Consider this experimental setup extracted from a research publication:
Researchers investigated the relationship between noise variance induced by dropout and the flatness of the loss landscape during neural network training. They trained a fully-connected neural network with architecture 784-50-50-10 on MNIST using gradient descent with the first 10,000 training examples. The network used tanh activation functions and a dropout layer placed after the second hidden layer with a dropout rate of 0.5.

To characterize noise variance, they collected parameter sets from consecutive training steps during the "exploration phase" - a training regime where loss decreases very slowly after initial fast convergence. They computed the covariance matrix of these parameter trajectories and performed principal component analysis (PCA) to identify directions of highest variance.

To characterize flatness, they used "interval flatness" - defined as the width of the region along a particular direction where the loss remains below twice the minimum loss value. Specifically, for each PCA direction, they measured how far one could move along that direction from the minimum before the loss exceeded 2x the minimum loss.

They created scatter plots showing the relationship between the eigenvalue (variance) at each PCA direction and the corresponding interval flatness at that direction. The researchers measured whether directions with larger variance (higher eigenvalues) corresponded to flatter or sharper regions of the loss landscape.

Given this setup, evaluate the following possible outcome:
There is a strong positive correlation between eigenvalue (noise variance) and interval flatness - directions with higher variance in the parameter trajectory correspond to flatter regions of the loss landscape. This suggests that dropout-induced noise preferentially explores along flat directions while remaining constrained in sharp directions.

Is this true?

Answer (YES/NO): NO